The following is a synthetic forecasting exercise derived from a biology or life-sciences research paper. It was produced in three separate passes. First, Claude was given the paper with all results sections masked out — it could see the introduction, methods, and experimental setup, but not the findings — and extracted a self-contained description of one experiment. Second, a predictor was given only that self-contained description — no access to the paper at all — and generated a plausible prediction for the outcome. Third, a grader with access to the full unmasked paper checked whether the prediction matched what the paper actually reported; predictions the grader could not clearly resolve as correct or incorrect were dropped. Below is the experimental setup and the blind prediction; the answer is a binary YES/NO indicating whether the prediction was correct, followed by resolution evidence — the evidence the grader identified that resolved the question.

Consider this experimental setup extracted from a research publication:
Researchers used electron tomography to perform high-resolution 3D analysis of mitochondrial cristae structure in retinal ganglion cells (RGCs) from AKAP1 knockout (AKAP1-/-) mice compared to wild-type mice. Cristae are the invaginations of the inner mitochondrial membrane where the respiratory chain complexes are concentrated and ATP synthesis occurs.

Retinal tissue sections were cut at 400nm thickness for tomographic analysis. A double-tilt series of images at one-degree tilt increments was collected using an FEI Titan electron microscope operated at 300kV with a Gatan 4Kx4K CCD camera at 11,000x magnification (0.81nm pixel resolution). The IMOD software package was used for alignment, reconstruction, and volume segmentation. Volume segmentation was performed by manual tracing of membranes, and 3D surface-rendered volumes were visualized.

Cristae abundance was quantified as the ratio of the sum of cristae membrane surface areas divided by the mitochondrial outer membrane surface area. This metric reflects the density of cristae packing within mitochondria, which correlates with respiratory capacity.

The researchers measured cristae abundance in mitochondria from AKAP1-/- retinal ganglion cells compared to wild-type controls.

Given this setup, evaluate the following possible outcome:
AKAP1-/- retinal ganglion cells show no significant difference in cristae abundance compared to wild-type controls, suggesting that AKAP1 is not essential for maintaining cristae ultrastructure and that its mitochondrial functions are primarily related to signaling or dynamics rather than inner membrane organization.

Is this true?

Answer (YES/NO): YES